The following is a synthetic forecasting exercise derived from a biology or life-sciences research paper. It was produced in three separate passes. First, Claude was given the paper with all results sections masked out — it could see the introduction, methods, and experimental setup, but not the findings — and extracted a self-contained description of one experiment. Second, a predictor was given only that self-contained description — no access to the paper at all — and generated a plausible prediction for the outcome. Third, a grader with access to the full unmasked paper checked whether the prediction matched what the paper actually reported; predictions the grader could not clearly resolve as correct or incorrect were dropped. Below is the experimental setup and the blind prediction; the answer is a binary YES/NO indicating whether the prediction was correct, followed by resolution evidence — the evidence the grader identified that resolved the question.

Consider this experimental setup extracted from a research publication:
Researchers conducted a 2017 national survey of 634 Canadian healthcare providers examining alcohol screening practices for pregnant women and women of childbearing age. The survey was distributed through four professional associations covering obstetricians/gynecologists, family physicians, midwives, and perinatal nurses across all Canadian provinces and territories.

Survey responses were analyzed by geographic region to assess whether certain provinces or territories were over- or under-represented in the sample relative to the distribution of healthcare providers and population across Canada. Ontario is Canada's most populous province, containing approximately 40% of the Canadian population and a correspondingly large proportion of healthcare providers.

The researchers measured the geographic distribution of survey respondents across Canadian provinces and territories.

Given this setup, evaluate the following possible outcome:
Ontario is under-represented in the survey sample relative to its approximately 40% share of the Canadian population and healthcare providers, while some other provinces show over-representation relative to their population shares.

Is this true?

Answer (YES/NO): NO